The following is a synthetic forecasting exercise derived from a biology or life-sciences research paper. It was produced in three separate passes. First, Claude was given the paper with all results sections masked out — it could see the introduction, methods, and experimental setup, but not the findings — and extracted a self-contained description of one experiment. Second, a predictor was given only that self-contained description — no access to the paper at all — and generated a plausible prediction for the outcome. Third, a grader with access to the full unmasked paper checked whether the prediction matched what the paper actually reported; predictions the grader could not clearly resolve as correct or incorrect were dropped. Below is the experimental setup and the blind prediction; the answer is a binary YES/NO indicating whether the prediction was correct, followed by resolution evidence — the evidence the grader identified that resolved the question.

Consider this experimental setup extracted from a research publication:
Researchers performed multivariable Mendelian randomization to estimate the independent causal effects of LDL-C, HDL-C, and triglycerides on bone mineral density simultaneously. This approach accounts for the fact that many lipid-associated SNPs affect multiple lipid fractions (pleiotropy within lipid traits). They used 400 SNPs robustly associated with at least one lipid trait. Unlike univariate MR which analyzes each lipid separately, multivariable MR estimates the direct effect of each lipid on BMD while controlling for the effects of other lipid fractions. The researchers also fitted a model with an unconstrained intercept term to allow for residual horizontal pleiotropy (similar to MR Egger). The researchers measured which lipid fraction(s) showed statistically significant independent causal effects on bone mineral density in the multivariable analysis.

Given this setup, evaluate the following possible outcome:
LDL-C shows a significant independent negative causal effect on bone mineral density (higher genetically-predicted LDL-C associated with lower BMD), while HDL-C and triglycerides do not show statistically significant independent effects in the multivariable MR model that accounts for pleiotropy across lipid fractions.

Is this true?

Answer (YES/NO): YES